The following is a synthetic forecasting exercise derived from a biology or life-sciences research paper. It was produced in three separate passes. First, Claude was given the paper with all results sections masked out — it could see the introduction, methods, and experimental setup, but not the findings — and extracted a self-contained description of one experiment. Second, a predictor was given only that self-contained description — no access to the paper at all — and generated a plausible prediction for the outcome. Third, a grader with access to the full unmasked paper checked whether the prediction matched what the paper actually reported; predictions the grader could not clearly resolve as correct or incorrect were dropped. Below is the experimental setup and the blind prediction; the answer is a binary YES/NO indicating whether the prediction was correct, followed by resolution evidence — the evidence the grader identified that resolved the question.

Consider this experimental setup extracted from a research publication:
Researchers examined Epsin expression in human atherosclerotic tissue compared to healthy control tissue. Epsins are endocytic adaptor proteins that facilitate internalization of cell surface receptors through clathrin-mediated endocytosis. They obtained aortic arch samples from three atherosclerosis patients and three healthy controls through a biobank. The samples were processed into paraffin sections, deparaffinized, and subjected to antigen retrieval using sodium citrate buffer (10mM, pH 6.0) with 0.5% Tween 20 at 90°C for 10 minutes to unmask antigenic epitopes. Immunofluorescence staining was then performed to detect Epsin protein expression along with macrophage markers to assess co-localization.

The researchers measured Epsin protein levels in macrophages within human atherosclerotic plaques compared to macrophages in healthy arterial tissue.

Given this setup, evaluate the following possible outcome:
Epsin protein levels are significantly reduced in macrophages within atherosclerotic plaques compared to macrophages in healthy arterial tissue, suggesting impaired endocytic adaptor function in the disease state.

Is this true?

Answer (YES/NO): NO